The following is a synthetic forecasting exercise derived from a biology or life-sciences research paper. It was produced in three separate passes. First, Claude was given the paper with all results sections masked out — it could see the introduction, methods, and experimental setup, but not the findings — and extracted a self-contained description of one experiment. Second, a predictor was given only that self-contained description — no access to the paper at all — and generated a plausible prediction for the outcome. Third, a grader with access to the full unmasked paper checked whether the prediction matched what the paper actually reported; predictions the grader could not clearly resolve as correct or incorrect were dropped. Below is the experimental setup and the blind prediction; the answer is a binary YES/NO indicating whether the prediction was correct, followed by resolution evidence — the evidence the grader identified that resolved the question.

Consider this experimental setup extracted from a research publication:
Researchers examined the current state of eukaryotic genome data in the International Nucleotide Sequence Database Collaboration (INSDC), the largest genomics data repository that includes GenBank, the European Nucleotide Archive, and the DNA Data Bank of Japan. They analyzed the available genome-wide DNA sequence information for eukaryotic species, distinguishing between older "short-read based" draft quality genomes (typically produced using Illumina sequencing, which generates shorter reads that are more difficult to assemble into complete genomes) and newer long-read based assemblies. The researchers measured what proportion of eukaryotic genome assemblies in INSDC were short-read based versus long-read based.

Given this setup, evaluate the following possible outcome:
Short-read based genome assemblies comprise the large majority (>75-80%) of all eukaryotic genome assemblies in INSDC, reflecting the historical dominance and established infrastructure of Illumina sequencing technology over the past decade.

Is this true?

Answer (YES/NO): NO